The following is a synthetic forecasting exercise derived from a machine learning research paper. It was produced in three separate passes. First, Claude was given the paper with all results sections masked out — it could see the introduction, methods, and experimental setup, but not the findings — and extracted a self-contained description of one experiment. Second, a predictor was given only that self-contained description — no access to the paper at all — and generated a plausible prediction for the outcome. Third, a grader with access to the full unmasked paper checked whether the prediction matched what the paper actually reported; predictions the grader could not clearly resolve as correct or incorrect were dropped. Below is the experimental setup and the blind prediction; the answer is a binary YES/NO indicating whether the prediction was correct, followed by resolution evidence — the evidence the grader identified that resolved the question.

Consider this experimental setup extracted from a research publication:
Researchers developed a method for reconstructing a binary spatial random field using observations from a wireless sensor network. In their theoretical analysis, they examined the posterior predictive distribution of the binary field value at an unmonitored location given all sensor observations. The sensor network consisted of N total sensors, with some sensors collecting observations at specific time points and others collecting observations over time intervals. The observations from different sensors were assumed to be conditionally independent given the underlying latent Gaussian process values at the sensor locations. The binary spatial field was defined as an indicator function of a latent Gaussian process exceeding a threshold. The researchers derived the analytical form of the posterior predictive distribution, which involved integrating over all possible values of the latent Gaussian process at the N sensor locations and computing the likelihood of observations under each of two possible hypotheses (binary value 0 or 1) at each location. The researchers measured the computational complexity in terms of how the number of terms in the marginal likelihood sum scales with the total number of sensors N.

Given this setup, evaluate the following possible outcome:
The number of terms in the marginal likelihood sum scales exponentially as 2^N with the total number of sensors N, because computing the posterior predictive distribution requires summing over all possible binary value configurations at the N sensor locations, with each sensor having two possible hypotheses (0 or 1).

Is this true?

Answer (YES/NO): YES